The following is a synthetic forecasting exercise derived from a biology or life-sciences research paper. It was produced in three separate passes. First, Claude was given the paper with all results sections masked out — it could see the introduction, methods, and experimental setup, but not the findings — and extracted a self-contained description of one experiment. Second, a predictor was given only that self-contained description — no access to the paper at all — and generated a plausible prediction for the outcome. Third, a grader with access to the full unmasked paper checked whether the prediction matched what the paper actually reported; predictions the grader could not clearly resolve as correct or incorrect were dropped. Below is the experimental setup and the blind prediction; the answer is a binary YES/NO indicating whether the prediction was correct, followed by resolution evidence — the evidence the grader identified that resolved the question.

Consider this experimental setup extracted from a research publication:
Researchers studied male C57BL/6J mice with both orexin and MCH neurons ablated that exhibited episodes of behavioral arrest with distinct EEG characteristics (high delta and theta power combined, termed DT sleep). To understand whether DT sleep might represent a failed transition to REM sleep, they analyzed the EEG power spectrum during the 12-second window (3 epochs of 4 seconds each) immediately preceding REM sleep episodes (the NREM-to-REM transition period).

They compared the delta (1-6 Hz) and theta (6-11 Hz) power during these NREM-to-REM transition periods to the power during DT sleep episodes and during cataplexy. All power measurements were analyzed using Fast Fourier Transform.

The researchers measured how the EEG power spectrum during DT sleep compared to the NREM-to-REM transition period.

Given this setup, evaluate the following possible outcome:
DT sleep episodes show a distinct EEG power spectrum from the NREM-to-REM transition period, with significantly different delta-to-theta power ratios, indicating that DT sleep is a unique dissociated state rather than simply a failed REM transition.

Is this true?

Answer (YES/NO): NO